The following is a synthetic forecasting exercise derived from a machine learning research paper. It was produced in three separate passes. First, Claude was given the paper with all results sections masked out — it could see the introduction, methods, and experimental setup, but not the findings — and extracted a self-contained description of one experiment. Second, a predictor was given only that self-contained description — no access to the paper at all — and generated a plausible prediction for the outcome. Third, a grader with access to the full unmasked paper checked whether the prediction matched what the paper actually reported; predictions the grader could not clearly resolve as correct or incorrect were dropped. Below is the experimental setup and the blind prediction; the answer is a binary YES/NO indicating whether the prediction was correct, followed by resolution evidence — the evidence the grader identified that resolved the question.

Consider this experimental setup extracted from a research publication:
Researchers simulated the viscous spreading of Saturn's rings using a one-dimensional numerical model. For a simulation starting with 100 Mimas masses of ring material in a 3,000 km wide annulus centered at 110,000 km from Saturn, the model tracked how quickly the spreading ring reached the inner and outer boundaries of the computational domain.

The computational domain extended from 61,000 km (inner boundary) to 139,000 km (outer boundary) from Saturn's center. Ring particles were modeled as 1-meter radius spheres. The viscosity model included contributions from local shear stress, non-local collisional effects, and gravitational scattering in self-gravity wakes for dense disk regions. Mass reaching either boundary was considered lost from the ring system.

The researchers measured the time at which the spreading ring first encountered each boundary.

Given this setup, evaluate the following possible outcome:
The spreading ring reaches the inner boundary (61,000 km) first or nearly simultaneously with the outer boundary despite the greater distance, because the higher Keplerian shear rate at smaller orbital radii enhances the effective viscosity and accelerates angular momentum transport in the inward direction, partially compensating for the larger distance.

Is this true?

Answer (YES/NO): NO